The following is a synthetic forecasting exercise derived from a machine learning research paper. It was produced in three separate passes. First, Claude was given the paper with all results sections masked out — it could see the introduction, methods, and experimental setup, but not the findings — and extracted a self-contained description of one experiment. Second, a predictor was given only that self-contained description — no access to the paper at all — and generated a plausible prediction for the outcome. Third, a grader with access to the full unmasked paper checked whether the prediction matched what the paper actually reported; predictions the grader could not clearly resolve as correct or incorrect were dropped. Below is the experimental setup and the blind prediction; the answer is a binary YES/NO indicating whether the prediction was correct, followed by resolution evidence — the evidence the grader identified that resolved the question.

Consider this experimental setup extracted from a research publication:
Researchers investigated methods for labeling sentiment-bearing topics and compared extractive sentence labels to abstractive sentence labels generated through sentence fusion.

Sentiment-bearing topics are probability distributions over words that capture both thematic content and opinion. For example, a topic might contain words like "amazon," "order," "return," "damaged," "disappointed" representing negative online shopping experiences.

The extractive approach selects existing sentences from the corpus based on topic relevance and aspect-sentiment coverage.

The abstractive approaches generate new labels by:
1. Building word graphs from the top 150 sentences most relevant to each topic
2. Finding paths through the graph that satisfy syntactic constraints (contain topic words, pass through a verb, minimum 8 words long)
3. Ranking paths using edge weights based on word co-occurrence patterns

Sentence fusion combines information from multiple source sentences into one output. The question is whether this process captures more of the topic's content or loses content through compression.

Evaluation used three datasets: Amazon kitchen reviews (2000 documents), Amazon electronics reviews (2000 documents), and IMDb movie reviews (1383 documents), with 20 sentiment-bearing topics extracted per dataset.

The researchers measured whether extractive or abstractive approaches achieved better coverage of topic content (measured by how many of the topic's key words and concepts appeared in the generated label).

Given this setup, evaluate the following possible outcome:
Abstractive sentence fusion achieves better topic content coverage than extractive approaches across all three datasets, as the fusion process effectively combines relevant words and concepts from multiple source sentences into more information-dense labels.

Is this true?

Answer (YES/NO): YES